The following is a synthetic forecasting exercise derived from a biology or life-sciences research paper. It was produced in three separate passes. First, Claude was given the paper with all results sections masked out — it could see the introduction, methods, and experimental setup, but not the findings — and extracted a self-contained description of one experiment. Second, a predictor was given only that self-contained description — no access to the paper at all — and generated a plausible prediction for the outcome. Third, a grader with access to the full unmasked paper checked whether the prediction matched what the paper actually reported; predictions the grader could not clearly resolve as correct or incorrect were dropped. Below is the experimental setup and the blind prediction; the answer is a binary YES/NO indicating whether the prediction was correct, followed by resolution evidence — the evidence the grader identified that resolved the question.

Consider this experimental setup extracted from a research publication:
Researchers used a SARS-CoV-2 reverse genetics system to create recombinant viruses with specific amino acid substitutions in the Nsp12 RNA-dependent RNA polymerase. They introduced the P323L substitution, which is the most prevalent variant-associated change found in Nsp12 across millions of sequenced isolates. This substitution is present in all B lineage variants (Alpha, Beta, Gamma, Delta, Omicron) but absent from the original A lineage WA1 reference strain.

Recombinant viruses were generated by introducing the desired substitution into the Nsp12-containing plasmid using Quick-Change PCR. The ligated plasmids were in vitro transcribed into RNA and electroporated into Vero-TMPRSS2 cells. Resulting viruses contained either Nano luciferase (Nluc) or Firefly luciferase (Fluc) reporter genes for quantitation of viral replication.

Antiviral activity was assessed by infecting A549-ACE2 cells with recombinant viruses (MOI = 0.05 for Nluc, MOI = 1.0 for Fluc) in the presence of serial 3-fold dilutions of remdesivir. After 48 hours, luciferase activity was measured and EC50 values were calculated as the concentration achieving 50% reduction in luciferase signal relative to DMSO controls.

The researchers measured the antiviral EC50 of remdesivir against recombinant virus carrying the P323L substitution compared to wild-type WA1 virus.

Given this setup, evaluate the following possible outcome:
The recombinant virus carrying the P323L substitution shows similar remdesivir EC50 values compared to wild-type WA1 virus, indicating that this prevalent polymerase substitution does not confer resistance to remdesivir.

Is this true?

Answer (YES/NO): YES